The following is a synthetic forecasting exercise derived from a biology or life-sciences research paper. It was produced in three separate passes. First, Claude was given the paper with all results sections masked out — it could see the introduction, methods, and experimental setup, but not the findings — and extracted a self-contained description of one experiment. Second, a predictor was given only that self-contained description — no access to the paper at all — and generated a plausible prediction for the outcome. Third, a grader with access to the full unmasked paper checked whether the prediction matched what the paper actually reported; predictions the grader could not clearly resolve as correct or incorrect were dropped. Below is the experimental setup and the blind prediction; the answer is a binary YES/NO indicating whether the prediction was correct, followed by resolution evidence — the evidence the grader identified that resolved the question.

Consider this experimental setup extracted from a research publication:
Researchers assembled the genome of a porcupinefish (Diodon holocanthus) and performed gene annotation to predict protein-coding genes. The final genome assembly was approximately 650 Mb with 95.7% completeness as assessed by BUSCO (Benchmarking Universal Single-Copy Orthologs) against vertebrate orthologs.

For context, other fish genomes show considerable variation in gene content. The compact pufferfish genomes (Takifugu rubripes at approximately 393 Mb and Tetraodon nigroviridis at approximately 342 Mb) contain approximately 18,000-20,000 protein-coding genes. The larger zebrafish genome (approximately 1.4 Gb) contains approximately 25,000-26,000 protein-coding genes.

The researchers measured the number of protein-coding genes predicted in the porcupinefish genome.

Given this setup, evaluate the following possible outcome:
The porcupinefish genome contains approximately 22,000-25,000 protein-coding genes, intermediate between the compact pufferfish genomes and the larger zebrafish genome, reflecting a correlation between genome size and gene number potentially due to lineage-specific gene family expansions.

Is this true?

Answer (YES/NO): NO